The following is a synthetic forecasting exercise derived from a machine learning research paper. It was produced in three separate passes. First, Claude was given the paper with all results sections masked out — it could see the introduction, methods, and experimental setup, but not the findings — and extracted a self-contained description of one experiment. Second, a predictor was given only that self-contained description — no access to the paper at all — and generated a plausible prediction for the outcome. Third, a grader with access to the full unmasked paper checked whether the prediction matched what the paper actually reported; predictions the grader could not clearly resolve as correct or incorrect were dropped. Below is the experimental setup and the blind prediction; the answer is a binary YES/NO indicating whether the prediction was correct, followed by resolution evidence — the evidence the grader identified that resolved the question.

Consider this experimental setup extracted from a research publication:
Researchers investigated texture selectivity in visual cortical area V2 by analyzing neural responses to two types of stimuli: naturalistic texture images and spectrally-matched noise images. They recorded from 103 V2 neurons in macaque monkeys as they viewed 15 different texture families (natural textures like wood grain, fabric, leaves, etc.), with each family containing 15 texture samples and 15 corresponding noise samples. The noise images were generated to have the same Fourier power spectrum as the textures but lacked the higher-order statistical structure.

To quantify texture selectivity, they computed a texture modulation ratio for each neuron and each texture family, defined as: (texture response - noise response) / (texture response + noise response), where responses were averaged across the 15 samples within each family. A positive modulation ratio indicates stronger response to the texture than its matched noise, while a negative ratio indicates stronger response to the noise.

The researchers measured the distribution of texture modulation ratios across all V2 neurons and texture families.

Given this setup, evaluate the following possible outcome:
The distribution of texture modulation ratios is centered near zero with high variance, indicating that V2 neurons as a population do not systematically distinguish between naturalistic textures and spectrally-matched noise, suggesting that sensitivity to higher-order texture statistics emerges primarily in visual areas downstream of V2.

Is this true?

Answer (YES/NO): NO